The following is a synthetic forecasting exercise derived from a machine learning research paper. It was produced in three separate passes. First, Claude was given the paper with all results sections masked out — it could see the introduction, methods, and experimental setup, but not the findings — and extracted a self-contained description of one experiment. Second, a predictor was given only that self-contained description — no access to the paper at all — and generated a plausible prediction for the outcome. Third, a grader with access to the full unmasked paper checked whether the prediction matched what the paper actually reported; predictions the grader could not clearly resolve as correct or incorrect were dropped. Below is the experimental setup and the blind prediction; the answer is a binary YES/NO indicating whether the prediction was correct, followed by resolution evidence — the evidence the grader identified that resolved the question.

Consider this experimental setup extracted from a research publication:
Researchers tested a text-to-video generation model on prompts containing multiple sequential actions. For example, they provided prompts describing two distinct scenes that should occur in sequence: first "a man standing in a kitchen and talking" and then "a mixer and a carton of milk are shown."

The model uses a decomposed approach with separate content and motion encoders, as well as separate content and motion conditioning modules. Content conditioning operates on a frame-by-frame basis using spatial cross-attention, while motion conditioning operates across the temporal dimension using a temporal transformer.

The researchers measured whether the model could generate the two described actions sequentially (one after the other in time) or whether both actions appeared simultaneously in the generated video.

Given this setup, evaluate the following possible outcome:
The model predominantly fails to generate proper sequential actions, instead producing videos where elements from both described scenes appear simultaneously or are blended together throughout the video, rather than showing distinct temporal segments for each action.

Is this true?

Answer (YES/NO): YES